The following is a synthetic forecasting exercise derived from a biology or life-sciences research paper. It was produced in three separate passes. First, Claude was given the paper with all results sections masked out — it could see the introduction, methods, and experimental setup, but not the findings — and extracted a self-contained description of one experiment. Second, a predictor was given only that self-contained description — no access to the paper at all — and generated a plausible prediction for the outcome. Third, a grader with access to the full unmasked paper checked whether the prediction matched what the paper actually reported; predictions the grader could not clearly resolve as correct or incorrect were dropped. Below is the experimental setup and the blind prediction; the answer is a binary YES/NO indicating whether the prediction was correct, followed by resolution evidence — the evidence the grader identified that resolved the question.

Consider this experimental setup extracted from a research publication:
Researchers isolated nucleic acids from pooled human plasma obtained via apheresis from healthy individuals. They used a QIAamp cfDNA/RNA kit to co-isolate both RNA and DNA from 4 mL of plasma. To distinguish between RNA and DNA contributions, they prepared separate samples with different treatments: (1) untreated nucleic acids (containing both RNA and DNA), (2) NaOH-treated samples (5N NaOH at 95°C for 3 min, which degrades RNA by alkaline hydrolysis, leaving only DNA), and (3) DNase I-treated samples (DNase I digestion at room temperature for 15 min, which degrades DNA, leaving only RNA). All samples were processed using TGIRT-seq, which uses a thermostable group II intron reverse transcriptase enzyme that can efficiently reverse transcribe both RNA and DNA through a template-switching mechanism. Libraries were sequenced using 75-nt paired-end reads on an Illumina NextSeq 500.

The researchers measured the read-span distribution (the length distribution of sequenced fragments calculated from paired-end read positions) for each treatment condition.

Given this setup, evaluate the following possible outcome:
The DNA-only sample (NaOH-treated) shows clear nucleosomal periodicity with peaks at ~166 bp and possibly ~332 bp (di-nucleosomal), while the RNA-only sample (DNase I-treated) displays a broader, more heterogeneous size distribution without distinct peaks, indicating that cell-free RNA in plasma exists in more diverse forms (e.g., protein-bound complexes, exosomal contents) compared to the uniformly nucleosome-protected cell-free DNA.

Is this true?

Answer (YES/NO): NO